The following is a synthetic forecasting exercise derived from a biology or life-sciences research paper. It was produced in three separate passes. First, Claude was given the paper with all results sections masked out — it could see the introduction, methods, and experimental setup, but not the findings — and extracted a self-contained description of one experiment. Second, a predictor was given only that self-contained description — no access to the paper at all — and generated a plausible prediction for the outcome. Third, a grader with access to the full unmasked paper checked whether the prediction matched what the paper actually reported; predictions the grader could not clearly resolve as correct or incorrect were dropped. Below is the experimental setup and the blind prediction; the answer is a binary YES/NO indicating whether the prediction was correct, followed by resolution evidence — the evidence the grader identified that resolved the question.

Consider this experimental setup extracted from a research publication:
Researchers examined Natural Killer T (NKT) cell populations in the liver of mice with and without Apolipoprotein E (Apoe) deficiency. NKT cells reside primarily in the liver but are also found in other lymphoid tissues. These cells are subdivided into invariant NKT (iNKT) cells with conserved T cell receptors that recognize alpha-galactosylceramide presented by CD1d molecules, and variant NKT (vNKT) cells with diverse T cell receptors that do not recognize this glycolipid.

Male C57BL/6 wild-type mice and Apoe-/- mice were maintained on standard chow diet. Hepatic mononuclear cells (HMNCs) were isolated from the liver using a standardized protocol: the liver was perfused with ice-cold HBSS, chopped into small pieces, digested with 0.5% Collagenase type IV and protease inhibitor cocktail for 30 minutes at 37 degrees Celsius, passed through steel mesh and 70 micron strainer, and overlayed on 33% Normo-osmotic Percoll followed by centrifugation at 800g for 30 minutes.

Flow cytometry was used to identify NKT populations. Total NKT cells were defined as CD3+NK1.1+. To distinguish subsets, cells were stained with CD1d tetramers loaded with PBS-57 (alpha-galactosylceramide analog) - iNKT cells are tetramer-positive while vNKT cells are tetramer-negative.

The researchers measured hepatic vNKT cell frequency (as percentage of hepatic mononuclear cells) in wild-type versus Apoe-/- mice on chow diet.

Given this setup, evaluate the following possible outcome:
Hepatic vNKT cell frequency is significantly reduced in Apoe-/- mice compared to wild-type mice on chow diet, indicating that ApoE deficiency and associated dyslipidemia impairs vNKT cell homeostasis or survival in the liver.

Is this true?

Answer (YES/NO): NO